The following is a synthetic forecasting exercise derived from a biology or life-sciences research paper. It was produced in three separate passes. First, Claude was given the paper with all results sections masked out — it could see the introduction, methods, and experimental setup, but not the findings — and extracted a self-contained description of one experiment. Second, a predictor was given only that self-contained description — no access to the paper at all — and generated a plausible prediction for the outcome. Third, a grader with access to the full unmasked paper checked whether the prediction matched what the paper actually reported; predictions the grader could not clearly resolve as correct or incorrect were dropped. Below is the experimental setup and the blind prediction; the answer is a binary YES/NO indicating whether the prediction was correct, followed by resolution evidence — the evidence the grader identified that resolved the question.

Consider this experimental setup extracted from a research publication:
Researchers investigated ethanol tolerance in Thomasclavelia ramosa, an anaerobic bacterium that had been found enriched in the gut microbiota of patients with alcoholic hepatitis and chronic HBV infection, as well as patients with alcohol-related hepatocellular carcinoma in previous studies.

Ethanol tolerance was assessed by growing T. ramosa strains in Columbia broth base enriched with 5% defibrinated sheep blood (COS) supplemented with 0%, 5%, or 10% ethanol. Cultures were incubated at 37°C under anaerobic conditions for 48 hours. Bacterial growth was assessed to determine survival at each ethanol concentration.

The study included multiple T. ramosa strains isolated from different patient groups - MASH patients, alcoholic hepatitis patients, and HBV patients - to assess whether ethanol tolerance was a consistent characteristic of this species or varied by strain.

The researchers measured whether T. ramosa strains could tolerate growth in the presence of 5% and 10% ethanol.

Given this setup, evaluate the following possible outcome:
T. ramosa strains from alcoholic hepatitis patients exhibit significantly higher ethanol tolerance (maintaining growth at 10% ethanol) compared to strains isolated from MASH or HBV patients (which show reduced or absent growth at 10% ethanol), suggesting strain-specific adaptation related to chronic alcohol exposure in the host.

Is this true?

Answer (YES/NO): NO